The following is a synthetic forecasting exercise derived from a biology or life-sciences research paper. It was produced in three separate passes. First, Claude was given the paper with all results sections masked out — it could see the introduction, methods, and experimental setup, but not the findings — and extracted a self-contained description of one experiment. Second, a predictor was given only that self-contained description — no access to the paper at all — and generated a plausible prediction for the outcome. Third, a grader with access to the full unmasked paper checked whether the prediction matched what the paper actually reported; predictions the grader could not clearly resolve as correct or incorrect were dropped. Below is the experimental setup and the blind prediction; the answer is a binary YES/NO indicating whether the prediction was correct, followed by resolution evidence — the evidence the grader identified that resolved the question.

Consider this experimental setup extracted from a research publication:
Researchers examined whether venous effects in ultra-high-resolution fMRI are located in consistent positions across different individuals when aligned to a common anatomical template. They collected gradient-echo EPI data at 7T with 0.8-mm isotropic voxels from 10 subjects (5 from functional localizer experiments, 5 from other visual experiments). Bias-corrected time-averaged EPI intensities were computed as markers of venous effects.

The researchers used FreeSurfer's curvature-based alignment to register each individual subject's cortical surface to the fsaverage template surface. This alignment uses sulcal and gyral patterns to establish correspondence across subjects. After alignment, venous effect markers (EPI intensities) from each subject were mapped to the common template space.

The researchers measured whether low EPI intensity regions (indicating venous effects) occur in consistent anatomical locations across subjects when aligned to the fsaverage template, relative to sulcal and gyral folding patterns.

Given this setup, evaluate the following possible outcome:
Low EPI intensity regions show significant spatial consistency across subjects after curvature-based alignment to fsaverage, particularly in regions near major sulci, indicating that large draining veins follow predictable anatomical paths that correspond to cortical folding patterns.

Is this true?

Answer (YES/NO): NO